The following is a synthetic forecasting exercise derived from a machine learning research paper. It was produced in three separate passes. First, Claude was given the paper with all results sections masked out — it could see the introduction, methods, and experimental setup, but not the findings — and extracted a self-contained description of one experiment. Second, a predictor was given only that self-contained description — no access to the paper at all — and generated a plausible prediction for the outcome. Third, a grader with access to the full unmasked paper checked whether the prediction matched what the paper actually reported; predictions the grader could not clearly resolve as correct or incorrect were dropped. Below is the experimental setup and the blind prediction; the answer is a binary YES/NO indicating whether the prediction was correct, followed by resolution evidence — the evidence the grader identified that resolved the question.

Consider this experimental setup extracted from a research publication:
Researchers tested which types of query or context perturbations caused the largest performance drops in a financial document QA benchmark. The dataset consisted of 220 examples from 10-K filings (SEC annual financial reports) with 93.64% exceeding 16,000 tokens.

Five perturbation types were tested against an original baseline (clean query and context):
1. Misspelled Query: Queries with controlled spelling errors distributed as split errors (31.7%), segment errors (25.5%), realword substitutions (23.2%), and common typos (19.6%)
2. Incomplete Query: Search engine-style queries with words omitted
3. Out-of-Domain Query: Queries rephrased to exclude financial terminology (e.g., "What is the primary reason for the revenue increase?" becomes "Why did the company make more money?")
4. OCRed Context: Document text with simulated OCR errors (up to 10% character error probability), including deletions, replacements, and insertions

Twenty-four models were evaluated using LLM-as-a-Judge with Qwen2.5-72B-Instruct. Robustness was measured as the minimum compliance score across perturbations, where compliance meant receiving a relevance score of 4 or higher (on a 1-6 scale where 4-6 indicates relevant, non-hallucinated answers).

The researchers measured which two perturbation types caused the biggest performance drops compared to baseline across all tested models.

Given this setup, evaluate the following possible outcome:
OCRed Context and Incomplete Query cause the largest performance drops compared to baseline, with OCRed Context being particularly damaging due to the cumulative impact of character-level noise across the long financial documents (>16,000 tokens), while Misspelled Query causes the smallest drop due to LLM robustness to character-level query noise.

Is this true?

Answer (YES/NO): NO